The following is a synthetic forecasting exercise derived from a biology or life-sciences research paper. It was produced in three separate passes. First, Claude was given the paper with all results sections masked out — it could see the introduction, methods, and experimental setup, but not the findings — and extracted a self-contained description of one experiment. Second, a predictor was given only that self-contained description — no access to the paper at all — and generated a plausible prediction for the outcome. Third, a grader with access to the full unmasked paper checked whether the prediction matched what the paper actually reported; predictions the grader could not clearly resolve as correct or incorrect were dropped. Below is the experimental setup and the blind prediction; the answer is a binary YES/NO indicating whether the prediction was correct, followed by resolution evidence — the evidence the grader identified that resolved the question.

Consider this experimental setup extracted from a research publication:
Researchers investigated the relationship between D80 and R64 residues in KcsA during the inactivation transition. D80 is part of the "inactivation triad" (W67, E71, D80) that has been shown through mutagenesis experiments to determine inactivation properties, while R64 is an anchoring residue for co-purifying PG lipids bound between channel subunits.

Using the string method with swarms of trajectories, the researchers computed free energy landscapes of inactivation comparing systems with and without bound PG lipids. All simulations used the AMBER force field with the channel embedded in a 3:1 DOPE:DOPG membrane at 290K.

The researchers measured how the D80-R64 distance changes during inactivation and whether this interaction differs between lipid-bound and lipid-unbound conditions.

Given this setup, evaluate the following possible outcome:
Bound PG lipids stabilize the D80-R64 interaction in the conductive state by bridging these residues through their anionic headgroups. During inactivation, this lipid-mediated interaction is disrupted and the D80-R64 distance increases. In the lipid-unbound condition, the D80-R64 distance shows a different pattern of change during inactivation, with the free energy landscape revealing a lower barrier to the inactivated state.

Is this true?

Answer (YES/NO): NO